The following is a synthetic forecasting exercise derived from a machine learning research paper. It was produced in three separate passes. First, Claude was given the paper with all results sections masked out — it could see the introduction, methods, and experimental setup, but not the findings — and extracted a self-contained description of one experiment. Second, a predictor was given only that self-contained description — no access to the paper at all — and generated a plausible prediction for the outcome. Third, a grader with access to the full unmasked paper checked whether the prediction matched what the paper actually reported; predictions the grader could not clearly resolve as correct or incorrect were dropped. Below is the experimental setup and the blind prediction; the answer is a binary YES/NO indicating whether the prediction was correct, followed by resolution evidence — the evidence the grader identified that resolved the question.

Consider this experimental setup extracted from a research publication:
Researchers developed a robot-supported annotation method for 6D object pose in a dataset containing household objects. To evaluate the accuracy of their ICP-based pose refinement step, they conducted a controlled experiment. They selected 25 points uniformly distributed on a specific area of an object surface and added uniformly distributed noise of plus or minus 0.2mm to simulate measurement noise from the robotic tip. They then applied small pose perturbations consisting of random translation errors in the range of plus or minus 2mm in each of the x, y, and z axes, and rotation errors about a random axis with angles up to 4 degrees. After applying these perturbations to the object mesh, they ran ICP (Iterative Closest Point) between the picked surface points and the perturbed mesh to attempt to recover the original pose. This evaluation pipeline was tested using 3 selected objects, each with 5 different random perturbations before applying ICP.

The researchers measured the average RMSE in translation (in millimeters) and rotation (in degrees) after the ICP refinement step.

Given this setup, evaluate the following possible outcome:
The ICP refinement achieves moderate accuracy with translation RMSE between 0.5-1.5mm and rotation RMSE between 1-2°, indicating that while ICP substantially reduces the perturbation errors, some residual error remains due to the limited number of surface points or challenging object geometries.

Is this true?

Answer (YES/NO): NO